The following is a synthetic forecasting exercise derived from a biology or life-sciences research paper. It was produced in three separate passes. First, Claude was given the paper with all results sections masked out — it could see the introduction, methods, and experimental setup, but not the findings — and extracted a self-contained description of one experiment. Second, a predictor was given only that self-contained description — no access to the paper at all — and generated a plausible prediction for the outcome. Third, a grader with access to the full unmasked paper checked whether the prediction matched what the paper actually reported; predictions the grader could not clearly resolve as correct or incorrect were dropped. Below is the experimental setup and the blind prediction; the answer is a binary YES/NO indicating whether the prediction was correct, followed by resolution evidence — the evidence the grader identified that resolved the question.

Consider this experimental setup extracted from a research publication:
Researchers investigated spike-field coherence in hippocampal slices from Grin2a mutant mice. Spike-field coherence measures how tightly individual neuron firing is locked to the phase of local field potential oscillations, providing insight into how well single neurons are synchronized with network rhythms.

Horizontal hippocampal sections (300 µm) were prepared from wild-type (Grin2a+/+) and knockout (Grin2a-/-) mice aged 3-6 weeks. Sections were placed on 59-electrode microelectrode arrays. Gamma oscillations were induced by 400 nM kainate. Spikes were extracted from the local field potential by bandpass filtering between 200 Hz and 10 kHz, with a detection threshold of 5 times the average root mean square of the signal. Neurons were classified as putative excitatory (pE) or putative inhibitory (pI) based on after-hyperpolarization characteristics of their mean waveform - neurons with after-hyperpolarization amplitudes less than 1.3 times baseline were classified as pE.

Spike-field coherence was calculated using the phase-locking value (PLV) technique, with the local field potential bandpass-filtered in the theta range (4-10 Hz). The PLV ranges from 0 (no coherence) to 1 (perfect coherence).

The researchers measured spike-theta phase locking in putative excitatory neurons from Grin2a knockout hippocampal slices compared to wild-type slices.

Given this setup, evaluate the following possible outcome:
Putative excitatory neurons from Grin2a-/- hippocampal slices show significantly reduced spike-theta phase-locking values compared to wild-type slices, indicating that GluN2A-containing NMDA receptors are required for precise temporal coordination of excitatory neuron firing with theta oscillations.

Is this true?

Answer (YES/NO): YES